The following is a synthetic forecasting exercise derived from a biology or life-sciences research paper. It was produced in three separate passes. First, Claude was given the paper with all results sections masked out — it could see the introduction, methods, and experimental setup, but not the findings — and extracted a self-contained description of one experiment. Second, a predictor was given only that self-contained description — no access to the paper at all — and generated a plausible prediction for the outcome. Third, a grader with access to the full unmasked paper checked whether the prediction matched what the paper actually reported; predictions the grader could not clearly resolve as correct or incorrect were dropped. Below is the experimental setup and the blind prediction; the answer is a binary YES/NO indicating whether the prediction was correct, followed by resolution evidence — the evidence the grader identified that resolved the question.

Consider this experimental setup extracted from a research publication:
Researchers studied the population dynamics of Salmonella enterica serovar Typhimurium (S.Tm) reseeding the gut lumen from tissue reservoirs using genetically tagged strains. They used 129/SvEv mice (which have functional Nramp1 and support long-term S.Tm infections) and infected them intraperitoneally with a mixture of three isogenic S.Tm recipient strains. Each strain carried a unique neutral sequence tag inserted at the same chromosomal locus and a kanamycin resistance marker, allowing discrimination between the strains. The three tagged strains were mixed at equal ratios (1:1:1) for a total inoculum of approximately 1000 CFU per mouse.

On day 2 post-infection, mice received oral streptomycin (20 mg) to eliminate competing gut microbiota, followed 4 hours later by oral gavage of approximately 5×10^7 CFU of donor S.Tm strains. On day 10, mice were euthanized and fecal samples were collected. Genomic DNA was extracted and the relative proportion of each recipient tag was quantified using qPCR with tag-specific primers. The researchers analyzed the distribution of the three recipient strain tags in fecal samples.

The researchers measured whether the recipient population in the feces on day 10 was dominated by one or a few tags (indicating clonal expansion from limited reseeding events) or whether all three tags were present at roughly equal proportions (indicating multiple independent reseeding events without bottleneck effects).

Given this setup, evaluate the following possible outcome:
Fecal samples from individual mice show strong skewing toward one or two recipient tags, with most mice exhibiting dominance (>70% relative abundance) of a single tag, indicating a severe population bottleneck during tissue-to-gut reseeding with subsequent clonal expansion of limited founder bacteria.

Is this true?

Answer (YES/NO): YES